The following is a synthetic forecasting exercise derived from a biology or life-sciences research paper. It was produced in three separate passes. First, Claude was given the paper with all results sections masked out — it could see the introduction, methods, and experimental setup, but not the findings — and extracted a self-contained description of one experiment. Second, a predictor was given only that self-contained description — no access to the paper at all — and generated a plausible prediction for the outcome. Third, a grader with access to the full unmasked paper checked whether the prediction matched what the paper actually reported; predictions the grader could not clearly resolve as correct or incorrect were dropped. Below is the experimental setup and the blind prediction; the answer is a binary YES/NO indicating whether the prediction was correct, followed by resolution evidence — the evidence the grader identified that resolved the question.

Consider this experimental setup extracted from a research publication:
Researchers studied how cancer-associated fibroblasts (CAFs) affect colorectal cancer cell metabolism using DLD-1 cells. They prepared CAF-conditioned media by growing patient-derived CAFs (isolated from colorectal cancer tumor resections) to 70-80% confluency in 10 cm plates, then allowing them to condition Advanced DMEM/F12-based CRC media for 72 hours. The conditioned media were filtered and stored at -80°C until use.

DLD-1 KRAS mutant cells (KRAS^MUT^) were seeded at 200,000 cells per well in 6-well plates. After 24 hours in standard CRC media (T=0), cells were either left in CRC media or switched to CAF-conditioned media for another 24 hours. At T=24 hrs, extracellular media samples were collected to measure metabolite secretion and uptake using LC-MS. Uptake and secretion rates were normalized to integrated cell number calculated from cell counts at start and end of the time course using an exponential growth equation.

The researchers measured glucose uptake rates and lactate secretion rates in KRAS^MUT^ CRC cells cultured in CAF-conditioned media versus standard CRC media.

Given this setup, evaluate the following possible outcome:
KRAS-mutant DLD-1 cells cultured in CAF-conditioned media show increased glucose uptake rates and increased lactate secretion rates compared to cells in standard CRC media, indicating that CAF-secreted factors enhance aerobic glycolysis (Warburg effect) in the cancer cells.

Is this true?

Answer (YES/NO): YES